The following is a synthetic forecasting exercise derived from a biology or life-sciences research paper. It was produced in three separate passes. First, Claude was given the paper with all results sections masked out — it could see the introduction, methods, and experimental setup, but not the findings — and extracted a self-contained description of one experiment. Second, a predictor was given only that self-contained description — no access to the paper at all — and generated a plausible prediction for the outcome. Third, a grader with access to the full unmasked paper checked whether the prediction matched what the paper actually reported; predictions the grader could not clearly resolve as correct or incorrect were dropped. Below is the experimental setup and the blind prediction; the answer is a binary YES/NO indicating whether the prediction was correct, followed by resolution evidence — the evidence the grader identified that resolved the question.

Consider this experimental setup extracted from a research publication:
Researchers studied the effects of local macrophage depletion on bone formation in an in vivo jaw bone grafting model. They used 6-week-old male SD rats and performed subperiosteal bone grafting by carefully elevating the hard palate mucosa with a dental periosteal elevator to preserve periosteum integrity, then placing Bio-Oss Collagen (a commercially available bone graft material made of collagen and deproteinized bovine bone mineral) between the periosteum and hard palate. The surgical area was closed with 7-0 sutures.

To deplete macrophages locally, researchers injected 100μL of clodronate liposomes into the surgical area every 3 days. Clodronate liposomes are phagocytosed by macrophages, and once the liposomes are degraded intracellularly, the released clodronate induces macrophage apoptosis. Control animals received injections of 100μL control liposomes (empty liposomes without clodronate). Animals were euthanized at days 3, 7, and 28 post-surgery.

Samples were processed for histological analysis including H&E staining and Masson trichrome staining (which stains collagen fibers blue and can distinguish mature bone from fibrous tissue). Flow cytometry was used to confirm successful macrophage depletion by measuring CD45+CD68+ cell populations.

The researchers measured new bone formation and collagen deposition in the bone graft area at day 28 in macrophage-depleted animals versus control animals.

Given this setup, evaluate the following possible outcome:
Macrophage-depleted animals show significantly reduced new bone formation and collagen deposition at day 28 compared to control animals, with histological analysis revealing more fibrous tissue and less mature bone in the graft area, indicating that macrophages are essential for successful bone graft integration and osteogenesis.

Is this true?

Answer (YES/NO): NO